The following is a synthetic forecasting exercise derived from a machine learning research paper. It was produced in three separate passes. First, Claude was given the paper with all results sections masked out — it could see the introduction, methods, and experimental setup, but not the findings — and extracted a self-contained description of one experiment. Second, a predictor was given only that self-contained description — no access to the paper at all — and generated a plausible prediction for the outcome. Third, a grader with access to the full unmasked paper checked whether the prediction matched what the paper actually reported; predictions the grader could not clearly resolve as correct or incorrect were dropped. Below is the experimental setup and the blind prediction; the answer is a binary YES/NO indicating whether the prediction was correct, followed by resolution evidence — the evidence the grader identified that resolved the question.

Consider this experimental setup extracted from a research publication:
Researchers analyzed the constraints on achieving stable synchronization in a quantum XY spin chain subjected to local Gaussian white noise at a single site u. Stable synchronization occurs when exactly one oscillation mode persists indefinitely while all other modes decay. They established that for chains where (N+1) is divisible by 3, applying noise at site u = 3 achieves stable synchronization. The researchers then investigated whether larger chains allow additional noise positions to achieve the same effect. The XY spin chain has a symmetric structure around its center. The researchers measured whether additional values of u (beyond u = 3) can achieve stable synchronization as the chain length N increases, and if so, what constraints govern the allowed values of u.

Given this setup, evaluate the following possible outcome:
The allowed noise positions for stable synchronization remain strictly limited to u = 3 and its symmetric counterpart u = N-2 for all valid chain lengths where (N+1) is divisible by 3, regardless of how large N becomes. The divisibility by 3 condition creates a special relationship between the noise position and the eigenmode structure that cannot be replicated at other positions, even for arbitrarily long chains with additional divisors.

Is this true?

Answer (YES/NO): NO